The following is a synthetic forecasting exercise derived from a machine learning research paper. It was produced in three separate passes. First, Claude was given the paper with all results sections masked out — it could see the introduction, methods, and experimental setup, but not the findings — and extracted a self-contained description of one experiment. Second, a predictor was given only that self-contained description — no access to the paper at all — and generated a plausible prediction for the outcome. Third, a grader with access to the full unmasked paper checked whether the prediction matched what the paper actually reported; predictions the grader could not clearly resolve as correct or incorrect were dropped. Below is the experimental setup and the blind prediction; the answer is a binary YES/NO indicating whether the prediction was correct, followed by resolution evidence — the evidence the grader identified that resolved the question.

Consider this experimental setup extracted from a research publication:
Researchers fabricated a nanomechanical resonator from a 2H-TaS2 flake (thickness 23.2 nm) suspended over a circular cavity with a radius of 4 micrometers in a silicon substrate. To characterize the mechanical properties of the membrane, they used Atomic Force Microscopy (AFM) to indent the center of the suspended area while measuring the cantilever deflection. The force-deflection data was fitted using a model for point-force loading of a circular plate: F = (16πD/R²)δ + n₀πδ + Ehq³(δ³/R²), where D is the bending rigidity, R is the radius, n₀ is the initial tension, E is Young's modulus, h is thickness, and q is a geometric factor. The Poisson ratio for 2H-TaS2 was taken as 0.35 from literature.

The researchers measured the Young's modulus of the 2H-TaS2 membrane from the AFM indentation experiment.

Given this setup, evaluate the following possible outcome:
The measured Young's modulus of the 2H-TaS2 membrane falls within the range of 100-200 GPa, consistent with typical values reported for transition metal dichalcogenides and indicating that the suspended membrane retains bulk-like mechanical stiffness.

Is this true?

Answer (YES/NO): YES